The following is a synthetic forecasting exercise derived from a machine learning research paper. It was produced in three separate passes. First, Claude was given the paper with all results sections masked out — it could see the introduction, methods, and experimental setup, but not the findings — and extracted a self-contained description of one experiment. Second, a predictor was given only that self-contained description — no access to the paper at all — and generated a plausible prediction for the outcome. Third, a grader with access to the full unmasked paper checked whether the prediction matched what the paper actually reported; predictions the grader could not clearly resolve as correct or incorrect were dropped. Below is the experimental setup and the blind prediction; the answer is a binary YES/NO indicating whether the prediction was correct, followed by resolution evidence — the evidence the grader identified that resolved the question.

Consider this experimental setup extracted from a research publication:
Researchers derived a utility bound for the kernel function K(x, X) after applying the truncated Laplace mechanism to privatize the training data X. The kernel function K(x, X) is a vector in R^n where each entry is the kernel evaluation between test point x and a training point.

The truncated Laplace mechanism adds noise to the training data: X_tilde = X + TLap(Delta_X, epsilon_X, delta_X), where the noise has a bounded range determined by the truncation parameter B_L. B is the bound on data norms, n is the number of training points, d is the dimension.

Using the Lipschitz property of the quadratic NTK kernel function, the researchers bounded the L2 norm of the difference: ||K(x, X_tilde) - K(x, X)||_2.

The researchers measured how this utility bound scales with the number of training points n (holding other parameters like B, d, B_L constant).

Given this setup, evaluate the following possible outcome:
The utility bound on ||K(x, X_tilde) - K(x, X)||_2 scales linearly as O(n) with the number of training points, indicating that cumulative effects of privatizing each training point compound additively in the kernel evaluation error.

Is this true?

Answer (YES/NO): NO